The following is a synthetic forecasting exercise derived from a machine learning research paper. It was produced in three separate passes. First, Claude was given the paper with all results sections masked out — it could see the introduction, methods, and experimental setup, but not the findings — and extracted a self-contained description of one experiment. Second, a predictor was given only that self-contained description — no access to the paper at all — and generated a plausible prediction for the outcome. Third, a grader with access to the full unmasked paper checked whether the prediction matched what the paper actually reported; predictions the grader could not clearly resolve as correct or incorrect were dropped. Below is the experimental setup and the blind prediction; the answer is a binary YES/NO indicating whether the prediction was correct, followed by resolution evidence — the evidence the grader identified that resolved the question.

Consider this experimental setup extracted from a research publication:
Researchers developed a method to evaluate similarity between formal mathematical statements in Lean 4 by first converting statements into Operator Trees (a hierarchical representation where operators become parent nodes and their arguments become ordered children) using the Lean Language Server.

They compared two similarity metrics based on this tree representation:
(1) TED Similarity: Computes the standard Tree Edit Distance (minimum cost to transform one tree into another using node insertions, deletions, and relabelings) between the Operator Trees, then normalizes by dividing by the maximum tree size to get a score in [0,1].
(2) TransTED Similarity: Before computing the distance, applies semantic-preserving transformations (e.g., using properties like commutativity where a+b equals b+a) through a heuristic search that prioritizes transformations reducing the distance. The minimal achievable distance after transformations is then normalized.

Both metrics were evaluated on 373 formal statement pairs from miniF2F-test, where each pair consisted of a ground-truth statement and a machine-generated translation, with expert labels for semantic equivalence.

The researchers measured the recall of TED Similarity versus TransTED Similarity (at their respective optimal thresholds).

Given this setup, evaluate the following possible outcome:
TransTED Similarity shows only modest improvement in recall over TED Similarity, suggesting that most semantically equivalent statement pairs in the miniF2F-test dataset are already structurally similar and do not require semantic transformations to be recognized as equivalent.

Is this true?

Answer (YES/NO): NO